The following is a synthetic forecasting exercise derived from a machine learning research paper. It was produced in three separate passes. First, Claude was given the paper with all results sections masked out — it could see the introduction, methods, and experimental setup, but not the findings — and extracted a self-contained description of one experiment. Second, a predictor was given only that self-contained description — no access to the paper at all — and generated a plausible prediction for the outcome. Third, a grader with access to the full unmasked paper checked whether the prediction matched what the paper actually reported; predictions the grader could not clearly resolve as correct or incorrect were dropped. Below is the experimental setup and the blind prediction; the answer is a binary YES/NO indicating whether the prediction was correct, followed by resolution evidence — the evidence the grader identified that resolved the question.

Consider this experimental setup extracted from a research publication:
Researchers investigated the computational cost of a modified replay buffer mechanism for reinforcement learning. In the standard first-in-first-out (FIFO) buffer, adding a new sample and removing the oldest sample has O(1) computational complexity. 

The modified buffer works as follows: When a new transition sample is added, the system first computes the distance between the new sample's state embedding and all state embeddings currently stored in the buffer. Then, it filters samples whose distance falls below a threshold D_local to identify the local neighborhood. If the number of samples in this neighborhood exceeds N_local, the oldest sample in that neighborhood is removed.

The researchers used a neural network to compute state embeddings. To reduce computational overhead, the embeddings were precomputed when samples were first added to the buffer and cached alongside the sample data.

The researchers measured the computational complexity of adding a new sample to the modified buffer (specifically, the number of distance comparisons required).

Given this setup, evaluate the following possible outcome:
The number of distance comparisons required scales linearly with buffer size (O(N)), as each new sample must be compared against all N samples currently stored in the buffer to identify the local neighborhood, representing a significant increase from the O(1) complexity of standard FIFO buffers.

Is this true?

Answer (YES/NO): YES